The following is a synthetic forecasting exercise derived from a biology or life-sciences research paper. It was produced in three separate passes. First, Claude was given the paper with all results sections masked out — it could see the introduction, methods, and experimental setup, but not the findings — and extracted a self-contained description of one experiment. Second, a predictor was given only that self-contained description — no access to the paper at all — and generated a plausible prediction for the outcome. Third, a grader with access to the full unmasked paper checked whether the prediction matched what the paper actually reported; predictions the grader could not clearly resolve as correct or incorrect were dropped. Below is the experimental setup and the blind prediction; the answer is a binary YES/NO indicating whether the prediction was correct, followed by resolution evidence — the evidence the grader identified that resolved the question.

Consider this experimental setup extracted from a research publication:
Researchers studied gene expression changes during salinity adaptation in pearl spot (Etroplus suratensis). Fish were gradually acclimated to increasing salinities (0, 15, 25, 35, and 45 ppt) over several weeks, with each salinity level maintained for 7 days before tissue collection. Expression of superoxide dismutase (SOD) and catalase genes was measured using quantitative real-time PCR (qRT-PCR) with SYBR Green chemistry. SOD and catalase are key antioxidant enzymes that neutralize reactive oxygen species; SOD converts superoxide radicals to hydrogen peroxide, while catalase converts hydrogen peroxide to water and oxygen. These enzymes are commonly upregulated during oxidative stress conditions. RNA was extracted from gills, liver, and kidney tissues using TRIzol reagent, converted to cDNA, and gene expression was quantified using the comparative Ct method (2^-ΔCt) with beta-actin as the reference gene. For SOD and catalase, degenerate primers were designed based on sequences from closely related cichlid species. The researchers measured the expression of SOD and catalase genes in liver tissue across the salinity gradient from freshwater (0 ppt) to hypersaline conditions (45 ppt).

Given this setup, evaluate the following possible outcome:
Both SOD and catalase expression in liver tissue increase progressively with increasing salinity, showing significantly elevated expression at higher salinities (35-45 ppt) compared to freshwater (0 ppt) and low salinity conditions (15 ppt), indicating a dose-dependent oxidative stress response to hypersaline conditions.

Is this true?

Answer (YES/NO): NO